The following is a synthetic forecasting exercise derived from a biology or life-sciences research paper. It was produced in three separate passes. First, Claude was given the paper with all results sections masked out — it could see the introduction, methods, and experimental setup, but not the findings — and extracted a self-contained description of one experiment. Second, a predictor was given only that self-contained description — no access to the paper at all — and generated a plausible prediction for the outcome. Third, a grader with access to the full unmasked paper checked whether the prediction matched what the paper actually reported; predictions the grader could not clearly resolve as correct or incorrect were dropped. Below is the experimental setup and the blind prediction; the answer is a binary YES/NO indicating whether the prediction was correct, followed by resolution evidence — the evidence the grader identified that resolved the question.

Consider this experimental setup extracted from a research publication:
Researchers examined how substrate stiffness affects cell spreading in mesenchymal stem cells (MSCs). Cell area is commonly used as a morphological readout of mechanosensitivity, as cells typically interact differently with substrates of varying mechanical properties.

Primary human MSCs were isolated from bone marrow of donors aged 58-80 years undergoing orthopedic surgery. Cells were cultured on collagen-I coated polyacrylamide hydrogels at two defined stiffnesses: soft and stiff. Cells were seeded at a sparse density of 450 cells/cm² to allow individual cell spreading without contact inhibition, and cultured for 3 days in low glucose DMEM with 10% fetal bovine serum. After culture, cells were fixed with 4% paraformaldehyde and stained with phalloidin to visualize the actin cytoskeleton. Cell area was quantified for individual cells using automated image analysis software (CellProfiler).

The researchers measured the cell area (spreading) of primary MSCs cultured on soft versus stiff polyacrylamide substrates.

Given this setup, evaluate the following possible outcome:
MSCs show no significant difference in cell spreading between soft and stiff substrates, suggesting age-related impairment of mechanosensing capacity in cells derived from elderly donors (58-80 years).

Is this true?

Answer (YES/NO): NO